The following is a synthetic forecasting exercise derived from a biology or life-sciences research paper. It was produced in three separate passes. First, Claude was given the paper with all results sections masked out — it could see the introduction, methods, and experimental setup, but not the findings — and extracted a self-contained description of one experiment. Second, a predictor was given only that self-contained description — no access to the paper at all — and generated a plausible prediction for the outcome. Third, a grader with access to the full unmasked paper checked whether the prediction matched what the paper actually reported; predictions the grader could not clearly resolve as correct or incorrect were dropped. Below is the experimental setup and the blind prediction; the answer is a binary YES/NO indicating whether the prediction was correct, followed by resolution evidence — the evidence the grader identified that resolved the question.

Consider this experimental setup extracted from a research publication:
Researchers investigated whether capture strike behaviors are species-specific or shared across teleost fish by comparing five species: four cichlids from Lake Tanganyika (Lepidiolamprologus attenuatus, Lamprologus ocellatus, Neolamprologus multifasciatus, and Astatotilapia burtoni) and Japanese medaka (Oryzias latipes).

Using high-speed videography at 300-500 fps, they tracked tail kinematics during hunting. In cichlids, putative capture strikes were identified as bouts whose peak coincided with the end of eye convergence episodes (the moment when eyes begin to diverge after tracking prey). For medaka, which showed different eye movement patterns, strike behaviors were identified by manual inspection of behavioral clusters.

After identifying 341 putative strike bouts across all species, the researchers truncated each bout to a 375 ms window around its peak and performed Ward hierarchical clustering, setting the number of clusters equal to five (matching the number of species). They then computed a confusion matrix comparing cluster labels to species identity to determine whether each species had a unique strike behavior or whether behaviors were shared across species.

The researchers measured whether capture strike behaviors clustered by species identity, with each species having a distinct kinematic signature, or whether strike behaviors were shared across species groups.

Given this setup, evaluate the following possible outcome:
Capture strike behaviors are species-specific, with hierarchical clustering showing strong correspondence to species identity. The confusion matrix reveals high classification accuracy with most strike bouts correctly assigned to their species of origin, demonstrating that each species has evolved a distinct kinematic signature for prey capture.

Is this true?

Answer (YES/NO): NO